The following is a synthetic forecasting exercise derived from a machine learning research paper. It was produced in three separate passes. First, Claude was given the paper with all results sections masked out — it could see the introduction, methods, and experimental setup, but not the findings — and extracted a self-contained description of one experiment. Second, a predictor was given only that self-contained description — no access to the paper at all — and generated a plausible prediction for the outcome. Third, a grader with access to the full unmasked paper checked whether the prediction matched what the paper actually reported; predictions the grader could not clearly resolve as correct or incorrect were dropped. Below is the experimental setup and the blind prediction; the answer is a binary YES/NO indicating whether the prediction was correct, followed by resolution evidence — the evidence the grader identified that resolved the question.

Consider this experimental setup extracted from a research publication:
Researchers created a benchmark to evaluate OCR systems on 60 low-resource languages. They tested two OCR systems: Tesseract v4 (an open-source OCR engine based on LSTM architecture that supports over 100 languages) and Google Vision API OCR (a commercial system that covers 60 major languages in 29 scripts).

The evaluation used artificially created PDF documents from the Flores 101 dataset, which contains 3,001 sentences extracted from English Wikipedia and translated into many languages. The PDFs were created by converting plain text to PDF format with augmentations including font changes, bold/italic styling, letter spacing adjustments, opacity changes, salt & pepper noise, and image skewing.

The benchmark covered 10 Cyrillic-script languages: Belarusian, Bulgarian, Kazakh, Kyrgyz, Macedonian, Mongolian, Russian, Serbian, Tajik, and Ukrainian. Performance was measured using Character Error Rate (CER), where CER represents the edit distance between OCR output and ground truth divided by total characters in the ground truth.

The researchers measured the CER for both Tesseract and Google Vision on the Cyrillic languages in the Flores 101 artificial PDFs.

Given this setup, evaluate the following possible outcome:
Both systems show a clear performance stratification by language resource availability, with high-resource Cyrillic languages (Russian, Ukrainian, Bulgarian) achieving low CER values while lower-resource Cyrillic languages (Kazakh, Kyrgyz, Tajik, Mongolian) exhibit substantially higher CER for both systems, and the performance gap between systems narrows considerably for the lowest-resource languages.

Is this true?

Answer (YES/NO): NO